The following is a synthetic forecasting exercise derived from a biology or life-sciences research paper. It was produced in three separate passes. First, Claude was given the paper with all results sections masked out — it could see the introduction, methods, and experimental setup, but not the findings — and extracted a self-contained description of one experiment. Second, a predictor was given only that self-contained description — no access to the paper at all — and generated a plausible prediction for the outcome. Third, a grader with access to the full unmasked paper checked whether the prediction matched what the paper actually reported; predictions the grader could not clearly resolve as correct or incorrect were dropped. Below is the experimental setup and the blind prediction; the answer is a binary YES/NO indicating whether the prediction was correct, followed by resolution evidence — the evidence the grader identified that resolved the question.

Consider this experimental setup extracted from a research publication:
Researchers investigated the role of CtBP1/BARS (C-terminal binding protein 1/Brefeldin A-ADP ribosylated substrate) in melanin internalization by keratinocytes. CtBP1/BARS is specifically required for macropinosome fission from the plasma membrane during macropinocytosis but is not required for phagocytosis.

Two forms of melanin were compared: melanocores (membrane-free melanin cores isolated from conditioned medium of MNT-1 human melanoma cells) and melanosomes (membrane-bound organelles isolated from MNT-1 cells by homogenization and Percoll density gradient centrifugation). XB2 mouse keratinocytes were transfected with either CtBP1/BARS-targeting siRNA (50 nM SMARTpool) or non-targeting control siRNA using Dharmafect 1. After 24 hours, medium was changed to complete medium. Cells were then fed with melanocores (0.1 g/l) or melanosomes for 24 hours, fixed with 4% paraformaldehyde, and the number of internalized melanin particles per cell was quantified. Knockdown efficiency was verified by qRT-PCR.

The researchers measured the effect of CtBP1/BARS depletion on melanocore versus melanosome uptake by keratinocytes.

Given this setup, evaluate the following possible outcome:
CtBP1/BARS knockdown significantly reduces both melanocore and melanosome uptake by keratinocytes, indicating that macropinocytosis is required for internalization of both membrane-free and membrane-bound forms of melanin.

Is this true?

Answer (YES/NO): NO